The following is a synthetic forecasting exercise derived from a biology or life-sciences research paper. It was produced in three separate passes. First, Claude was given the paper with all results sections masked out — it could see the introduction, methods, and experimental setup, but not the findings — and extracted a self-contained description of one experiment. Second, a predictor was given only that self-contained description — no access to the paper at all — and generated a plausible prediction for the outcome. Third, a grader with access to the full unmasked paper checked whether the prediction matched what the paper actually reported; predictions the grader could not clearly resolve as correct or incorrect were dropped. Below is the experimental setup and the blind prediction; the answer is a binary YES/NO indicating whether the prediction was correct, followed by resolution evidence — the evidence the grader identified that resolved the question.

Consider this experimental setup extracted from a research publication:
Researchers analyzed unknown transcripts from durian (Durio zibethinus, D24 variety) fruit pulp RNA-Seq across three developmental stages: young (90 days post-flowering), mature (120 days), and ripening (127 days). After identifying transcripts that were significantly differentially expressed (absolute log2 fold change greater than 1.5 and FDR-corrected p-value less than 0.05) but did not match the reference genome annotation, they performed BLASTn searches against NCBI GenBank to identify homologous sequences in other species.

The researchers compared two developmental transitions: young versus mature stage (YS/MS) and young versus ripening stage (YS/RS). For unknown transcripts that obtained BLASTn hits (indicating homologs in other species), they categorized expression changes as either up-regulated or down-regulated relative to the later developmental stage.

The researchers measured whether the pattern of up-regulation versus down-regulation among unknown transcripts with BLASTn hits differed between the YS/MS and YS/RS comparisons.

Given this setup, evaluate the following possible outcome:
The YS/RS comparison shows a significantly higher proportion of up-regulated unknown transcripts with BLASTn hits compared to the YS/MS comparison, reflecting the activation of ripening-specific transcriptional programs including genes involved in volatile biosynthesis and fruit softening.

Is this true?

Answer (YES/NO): NO